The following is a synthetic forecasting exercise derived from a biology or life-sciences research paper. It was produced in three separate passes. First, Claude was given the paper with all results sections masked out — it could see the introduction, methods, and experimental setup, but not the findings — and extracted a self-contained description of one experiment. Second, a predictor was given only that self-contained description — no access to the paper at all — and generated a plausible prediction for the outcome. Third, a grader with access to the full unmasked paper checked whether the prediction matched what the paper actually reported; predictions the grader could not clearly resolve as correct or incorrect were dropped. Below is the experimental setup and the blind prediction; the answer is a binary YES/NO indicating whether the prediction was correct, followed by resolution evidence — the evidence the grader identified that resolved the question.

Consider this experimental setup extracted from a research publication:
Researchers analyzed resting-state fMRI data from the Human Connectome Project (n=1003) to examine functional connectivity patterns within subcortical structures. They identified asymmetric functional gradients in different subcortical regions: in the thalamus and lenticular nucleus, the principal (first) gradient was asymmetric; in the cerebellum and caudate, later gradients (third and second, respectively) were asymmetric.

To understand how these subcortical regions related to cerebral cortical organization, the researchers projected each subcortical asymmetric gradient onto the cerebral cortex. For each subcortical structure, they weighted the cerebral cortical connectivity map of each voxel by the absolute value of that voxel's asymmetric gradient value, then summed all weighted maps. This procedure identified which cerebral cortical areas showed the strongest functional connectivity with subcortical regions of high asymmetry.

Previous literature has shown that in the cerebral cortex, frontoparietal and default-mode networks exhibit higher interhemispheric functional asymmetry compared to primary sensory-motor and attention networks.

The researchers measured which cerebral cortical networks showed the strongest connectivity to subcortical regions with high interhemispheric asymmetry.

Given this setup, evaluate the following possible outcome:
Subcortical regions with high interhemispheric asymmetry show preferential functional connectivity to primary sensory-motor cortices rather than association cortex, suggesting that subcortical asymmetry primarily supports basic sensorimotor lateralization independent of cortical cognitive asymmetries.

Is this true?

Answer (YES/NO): NO